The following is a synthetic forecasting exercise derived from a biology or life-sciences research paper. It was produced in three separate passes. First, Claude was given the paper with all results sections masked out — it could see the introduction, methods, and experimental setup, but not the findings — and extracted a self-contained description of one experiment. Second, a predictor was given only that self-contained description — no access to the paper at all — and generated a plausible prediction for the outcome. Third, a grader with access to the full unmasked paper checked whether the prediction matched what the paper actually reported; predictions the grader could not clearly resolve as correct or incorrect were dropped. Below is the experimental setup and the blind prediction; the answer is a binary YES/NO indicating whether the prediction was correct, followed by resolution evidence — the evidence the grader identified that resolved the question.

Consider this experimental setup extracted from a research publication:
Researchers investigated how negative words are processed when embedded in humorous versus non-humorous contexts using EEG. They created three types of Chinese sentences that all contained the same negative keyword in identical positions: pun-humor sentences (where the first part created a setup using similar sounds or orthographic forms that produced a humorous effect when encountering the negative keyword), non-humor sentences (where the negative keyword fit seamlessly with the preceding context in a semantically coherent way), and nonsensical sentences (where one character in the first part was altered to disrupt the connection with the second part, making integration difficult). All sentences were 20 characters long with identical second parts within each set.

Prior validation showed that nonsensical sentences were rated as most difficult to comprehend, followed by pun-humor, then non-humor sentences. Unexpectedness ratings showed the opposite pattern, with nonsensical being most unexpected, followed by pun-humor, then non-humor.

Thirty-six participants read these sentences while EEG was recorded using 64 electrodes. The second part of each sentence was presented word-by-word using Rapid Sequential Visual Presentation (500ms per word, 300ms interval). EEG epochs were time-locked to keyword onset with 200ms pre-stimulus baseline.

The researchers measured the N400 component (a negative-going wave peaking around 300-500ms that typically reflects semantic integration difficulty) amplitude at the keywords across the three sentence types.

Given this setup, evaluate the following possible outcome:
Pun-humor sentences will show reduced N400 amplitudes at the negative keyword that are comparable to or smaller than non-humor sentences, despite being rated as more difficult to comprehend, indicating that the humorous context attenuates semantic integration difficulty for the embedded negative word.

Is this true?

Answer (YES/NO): YES